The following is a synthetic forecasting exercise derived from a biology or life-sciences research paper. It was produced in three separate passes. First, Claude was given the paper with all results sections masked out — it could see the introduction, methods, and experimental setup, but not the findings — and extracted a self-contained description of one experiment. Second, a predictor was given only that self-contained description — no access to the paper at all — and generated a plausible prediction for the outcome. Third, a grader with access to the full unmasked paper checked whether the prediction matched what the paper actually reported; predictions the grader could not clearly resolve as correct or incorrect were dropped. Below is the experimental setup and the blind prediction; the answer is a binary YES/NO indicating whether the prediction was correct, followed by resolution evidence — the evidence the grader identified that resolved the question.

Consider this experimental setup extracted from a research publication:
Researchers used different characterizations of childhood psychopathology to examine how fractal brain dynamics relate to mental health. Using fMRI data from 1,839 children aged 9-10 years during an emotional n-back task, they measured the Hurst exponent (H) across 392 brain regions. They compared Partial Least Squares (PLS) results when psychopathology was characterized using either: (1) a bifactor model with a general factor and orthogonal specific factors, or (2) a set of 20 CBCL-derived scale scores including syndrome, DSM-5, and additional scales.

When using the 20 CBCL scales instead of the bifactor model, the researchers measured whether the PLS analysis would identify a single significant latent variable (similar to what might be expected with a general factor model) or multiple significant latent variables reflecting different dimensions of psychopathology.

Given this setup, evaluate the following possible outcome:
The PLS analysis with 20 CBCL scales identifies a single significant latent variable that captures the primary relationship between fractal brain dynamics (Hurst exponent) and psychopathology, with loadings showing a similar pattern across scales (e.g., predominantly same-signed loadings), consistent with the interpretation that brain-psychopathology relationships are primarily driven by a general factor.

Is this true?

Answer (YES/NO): NO